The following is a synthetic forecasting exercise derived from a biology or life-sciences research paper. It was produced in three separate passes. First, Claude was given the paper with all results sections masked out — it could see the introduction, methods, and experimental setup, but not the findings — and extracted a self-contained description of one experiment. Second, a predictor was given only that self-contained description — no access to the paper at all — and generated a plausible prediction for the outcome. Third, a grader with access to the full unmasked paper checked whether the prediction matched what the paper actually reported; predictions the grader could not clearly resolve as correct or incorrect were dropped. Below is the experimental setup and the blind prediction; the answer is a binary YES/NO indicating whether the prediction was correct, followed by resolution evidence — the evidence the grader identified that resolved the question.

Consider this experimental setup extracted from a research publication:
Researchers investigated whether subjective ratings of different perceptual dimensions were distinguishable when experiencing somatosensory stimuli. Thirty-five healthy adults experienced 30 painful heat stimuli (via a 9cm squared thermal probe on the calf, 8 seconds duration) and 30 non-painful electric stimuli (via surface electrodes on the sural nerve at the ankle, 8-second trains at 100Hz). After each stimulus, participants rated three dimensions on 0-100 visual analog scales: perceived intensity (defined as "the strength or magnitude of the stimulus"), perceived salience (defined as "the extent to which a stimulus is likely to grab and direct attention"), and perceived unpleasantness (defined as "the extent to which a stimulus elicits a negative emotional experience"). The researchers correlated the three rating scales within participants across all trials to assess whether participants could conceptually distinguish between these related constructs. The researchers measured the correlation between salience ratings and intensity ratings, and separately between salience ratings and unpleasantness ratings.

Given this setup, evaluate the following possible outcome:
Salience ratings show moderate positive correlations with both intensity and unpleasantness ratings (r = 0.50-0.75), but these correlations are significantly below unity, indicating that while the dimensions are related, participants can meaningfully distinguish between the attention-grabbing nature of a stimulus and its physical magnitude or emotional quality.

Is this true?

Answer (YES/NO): NO